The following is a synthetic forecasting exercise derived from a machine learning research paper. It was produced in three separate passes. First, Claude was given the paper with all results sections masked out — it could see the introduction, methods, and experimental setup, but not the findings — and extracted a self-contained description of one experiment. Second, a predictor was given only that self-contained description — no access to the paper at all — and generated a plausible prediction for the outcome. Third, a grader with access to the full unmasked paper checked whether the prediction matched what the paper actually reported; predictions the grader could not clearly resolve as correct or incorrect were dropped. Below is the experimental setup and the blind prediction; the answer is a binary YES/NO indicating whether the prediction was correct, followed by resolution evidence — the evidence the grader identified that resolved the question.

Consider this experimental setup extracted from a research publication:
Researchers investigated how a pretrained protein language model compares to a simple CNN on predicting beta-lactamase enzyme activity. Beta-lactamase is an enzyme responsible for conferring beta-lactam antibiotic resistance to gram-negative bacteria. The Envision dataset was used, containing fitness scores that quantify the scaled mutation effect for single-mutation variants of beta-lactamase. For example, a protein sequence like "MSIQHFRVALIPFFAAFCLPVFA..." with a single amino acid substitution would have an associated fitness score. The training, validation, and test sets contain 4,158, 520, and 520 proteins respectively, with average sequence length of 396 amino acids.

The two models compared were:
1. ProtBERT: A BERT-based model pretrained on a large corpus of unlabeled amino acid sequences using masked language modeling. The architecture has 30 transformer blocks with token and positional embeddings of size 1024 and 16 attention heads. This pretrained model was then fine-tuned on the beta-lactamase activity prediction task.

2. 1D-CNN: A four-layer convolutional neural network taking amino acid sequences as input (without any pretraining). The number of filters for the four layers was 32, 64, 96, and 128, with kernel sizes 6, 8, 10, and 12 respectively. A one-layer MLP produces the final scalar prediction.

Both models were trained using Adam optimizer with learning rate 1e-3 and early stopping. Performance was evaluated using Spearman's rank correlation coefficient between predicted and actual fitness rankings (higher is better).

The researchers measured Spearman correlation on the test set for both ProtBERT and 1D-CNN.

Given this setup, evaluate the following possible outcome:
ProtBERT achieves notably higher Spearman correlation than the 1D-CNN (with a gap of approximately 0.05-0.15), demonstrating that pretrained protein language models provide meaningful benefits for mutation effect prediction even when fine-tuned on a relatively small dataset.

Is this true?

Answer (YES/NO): NO